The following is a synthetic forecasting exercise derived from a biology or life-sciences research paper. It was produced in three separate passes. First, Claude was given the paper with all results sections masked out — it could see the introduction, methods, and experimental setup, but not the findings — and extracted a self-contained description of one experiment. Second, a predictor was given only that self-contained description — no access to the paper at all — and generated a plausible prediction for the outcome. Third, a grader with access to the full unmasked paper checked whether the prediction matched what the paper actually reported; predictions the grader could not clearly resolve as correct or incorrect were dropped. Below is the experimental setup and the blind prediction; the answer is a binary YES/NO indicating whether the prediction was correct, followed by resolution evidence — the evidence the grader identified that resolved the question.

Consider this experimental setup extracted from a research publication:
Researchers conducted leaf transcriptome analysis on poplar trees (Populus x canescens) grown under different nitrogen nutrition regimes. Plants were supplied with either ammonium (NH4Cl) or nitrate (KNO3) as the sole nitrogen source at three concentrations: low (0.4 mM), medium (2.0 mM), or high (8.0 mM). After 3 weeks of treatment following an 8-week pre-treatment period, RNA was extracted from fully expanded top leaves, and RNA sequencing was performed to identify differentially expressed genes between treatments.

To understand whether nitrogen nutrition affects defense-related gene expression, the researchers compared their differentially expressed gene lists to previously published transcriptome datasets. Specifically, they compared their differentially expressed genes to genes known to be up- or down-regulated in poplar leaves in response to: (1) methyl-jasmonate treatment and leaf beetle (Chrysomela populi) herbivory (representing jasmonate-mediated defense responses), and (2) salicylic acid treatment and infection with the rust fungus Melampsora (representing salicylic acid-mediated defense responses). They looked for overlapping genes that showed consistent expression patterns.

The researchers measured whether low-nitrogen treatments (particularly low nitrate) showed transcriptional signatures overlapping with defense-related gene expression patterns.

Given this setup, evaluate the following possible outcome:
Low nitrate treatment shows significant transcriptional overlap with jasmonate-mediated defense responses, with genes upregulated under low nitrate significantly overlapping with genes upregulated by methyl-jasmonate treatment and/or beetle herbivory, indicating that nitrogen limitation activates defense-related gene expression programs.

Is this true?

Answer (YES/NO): YES